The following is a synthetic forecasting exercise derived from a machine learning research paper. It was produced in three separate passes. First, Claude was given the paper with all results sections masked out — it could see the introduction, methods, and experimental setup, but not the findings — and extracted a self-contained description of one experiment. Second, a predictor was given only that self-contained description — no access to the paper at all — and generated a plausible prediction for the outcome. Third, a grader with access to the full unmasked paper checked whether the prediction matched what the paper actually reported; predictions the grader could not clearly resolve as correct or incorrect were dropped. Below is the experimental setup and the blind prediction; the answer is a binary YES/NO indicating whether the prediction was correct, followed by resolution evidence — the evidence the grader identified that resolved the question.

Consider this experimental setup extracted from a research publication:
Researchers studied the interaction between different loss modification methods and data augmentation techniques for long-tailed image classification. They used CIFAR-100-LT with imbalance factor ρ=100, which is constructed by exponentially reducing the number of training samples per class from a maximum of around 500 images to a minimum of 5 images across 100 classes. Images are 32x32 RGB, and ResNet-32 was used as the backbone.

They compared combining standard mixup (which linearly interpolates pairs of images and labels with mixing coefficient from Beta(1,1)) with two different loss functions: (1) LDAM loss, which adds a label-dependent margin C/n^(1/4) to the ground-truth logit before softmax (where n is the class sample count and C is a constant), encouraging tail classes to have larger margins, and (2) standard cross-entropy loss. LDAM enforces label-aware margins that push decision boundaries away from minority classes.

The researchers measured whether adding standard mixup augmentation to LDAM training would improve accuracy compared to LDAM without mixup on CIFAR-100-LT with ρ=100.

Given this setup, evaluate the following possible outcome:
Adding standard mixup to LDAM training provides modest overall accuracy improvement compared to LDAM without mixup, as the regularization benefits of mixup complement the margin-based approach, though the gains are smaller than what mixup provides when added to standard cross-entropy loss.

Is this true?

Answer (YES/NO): NO